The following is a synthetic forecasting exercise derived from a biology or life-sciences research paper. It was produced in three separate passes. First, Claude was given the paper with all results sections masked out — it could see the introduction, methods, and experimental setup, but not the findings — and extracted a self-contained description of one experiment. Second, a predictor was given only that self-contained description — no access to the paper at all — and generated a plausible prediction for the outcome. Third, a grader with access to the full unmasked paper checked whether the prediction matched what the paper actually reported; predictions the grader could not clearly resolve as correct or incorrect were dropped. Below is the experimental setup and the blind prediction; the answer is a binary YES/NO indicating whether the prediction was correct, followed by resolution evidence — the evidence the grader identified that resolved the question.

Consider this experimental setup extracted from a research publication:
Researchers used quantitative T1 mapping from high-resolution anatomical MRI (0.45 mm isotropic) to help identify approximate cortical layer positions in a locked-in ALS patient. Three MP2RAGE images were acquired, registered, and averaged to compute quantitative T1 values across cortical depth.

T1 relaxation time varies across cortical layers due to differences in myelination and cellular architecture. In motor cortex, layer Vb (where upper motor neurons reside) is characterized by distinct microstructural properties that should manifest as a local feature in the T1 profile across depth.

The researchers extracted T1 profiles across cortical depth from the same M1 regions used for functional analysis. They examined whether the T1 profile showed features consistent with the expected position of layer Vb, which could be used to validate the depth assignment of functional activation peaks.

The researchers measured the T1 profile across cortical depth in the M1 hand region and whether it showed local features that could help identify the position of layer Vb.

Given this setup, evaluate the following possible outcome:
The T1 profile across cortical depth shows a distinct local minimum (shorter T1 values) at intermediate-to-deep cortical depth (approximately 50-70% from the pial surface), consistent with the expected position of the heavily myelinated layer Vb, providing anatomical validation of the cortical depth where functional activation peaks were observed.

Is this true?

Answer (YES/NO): NO